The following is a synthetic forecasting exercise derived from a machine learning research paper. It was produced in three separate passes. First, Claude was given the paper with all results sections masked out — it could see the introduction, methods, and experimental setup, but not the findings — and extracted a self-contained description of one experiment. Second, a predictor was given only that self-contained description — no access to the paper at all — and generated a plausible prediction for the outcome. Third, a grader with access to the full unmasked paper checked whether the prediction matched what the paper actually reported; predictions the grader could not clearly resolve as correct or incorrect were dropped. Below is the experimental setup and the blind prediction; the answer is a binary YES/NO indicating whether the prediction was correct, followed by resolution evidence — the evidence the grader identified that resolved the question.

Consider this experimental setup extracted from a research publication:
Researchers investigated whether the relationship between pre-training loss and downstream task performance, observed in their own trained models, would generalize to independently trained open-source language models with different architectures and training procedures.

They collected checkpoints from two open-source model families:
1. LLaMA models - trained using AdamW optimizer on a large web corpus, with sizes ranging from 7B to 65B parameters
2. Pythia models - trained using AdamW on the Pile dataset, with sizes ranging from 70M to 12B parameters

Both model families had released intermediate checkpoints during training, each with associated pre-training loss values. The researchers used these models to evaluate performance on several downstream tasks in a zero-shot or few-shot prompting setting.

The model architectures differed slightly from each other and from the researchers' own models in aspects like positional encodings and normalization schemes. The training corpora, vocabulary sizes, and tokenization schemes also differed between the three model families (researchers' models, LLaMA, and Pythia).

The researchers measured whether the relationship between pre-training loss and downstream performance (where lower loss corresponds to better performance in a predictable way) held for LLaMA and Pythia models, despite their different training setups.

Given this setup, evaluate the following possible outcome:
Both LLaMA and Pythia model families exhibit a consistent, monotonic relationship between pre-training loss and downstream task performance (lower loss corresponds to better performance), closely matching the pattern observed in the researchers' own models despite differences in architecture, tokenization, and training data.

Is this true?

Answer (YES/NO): YES